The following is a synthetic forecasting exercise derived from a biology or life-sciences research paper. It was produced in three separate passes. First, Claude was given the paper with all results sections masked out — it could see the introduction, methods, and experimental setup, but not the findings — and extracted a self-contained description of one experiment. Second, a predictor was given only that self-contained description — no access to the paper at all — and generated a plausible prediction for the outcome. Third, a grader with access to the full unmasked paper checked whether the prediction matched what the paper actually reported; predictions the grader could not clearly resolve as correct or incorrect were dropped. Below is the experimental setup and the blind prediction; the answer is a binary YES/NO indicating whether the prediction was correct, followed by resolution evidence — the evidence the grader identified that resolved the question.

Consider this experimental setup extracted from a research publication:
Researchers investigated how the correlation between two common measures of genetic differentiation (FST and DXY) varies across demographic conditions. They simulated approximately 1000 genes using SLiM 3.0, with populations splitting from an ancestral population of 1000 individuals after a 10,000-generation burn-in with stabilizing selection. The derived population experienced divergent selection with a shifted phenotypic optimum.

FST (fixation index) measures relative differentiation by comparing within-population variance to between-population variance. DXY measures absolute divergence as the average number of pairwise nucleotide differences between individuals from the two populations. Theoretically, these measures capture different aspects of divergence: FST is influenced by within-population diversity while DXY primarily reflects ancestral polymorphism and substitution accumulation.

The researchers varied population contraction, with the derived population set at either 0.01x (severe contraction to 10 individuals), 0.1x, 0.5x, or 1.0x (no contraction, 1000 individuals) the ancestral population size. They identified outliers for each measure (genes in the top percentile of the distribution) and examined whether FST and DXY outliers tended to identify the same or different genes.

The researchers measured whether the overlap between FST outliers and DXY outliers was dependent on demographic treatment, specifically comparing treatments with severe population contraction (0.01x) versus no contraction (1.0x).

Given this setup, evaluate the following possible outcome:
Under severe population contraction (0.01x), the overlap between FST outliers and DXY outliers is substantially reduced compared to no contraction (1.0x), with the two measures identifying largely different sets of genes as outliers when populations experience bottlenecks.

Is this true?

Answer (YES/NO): NO